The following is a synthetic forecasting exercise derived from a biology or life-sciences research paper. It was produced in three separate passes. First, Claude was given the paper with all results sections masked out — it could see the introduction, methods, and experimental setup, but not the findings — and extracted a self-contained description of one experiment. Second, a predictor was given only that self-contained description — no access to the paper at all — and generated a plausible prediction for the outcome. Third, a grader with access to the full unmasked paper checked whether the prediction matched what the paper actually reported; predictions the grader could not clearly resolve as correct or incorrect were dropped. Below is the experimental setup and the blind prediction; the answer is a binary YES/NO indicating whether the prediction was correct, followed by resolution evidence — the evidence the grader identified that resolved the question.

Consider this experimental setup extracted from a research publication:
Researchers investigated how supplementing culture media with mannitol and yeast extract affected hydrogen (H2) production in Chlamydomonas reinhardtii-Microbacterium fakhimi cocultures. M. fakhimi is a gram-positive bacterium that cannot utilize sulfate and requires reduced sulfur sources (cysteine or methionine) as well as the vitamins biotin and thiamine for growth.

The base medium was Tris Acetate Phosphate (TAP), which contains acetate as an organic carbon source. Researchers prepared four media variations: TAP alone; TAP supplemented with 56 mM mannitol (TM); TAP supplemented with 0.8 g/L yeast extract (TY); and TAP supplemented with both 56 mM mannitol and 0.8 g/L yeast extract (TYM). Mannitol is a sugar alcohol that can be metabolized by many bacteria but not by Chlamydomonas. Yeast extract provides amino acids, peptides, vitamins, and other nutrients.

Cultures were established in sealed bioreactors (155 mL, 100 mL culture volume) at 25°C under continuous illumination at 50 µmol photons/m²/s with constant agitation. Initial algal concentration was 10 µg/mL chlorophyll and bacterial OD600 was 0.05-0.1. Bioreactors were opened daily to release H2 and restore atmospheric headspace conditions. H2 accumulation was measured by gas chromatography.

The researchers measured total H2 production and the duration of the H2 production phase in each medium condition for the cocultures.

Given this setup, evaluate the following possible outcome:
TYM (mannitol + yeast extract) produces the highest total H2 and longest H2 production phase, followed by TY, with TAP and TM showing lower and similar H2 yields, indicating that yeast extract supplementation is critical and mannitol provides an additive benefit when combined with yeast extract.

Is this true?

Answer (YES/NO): NO